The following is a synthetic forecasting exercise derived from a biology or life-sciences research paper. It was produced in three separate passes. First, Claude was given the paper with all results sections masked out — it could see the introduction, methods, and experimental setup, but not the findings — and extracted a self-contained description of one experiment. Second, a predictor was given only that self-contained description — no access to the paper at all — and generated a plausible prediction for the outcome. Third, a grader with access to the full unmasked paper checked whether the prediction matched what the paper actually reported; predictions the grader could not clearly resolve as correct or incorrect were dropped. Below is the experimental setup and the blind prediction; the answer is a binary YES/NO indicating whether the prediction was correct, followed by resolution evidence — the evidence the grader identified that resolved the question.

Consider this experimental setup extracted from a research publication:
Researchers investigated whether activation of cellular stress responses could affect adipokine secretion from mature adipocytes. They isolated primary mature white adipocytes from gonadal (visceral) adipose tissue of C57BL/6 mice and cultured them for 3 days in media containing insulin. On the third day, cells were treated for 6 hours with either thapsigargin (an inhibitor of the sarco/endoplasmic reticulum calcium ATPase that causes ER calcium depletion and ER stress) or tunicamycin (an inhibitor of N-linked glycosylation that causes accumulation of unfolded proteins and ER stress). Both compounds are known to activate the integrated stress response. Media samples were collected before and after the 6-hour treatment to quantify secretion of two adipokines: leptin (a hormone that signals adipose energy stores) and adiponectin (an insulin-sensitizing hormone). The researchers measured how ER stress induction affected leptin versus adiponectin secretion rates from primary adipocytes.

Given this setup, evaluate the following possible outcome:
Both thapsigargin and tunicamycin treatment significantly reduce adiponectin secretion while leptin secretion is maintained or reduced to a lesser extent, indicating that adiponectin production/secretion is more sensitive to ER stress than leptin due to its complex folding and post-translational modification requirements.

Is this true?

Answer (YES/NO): NO